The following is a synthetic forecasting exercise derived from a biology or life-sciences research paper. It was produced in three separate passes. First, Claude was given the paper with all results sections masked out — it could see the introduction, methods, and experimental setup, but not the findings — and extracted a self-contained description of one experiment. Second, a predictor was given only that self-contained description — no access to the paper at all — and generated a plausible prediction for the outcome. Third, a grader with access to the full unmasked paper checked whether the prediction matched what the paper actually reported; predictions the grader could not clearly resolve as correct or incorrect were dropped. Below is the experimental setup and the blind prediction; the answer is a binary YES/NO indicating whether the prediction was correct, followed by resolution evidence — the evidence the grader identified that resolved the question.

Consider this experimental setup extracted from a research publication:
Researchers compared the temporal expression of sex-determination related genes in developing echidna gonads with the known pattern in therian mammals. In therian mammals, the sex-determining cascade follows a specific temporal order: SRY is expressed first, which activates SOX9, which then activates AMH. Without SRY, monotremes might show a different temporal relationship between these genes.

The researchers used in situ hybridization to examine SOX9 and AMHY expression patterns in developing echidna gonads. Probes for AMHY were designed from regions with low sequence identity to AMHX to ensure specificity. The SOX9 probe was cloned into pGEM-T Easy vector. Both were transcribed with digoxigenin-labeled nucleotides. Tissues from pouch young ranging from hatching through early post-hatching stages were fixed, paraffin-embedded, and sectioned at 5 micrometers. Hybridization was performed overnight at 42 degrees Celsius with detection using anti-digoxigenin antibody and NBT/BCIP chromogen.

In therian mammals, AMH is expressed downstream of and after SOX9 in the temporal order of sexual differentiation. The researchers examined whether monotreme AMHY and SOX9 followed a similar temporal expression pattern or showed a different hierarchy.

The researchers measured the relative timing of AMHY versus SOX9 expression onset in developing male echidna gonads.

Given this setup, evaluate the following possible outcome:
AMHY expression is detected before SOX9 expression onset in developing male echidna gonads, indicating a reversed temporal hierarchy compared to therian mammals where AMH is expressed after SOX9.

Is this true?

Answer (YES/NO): YES